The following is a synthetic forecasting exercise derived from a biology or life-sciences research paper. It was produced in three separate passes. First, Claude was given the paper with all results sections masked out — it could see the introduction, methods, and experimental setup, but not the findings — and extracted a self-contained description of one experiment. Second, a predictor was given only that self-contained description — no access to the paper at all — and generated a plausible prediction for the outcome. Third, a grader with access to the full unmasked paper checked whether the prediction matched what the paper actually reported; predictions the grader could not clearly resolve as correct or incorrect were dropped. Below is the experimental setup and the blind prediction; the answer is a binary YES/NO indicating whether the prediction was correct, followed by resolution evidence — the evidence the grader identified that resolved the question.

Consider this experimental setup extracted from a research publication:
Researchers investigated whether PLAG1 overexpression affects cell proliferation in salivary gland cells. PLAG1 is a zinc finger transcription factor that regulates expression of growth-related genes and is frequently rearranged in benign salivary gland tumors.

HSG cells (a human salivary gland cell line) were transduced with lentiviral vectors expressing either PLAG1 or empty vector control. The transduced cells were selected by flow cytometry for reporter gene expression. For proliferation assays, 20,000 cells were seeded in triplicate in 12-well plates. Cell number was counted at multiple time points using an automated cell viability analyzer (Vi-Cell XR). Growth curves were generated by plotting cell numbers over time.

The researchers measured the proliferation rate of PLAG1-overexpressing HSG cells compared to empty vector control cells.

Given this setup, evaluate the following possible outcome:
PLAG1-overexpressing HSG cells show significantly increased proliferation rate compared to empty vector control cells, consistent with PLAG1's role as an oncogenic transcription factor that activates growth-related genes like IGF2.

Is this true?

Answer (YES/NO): YES